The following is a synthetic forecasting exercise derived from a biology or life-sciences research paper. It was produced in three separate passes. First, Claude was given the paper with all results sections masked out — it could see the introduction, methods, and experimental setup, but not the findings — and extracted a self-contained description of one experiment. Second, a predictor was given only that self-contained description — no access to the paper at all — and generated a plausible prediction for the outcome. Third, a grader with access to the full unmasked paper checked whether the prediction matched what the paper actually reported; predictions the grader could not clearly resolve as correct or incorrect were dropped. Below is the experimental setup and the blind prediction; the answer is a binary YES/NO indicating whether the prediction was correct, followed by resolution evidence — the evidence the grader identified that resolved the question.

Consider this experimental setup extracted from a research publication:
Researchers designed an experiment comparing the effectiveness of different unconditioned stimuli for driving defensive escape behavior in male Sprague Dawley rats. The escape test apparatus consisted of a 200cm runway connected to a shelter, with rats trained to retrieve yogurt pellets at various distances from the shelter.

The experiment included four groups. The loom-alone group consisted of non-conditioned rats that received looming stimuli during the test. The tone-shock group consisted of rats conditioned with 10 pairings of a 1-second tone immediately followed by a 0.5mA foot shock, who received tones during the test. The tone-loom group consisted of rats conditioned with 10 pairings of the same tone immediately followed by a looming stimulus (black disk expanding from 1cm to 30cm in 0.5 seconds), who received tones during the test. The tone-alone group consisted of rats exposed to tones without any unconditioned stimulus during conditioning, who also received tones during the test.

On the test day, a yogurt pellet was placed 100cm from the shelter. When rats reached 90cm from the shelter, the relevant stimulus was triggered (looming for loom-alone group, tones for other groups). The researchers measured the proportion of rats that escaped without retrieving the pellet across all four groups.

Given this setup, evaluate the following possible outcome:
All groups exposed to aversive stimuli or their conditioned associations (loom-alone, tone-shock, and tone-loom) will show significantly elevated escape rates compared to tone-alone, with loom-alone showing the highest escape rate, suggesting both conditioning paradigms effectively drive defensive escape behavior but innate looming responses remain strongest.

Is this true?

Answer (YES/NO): NO